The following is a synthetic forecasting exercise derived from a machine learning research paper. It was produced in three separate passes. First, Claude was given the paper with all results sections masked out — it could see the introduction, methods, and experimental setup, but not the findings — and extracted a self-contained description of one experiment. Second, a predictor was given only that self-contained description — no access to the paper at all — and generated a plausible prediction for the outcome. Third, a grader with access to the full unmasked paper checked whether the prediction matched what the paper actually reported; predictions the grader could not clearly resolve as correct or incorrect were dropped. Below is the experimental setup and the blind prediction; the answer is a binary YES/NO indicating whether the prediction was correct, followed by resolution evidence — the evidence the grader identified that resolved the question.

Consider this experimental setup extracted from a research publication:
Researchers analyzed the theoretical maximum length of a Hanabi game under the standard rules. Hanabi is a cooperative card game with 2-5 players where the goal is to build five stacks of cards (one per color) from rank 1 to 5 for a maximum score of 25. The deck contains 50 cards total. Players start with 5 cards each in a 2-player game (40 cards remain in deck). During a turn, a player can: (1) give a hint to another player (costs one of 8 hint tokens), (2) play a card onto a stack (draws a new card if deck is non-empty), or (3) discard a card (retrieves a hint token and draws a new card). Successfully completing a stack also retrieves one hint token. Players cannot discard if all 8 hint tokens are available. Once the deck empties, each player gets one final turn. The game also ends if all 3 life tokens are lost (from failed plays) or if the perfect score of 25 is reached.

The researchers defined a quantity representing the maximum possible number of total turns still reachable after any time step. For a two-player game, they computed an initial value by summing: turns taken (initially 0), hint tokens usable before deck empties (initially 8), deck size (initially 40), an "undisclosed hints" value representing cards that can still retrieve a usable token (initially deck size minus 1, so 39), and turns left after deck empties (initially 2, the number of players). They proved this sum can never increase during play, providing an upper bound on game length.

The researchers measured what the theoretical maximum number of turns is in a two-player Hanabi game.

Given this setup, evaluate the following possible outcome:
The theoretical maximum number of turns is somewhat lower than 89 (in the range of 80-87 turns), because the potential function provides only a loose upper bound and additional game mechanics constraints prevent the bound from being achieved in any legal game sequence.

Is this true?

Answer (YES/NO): NO